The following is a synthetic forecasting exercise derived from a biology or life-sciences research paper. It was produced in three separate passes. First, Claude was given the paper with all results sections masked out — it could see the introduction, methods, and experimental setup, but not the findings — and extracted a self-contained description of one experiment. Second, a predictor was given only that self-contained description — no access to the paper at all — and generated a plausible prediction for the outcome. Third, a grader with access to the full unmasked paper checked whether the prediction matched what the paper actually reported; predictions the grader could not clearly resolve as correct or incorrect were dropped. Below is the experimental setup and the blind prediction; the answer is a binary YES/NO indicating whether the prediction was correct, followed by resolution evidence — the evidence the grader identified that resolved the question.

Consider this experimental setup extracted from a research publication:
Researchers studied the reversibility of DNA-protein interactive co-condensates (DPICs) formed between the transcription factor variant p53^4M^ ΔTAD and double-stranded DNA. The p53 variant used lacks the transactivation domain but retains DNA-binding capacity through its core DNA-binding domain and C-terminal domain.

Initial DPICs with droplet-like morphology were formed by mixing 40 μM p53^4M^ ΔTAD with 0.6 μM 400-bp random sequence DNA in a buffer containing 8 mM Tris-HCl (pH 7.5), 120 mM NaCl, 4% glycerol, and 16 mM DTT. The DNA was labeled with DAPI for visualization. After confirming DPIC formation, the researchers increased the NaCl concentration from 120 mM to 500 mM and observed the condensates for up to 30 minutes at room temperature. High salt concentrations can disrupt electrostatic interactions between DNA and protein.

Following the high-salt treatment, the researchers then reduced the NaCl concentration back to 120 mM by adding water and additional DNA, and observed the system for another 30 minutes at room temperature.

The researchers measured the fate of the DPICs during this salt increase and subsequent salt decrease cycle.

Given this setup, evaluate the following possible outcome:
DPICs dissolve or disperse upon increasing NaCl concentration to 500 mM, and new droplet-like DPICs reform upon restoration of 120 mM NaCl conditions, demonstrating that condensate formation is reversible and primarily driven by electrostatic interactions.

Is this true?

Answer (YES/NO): YES